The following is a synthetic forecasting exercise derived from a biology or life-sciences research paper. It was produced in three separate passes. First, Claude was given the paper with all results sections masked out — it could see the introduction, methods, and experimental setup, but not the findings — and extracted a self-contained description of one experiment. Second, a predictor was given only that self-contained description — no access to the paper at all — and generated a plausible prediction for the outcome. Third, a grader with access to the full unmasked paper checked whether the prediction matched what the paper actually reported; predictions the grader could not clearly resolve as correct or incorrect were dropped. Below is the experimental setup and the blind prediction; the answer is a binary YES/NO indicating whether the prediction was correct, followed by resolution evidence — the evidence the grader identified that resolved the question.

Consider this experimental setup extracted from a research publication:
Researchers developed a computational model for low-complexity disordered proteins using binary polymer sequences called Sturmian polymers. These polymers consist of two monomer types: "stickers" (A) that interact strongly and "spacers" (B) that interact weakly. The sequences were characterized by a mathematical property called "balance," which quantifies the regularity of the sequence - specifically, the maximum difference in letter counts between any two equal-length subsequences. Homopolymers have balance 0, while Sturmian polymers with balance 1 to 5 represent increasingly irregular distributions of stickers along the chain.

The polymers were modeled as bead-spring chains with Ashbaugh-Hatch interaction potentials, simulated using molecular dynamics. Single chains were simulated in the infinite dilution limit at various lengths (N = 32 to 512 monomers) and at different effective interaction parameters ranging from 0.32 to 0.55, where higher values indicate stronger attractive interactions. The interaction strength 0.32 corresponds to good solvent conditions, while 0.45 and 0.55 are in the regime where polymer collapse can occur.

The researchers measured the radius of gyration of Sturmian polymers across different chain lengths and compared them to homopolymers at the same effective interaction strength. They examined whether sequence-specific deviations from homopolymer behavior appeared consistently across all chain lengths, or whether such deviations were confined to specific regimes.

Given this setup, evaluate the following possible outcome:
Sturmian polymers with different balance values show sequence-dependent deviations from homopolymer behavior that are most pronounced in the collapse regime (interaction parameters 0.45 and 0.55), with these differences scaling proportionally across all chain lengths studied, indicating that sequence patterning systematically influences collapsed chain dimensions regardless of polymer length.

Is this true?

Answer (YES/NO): NO